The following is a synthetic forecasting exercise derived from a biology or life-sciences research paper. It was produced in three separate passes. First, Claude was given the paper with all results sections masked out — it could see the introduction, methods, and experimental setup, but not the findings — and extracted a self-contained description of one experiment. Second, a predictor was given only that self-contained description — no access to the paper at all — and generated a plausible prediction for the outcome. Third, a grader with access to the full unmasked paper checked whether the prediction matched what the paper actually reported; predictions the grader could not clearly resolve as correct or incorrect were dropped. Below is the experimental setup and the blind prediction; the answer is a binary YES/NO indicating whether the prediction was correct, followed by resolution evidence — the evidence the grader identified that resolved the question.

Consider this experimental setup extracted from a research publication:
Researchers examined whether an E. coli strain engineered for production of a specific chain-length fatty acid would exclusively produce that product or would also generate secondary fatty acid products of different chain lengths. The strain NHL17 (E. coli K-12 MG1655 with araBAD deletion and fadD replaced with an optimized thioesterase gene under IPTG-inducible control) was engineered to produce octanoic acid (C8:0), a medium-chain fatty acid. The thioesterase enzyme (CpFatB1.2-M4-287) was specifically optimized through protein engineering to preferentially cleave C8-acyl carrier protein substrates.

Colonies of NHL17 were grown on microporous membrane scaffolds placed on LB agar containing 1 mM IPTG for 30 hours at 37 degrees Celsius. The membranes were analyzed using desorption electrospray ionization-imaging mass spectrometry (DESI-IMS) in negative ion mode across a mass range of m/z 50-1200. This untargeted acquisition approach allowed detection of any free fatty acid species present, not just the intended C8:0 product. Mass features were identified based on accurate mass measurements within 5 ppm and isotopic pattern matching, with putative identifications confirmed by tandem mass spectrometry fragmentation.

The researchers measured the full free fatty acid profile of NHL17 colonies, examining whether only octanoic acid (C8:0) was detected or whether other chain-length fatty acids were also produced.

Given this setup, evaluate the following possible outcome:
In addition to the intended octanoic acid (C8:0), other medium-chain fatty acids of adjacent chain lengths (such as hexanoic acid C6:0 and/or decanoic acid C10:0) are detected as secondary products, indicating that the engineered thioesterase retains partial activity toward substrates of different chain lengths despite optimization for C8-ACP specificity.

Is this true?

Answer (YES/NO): NO